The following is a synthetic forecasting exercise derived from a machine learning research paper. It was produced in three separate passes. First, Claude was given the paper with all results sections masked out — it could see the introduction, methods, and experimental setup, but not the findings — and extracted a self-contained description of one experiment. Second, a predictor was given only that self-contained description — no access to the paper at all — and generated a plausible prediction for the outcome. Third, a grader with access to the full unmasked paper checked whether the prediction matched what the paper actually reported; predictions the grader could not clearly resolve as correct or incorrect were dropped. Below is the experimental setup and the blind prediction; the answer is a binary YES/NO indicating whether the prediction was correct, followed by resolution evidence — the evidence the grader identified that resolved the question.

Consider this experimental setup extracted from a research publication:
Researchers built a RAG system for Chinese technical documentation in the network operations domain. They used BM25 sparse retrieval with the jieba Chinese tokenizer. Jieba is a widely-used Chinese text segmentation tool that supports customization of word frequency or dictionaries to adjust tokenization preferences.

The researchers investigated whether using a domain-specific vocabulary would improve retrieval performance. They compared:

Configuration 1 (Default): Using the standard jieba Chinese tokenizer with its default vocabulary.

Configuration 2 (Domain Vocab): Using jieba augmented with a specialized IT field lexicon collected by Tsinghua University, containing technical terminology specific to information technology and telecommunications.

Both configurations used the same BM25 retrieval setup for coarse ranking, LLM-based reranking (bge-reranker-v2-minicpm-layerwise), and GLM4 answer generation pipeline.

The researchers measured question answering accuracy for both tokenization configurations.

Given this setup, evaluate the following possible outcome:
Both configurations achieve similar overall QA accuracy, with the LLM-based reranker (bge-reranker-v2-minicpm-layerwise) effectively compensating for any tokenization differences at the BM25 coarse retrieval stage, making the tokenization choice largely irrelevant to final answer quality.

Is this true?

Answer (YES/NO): NO